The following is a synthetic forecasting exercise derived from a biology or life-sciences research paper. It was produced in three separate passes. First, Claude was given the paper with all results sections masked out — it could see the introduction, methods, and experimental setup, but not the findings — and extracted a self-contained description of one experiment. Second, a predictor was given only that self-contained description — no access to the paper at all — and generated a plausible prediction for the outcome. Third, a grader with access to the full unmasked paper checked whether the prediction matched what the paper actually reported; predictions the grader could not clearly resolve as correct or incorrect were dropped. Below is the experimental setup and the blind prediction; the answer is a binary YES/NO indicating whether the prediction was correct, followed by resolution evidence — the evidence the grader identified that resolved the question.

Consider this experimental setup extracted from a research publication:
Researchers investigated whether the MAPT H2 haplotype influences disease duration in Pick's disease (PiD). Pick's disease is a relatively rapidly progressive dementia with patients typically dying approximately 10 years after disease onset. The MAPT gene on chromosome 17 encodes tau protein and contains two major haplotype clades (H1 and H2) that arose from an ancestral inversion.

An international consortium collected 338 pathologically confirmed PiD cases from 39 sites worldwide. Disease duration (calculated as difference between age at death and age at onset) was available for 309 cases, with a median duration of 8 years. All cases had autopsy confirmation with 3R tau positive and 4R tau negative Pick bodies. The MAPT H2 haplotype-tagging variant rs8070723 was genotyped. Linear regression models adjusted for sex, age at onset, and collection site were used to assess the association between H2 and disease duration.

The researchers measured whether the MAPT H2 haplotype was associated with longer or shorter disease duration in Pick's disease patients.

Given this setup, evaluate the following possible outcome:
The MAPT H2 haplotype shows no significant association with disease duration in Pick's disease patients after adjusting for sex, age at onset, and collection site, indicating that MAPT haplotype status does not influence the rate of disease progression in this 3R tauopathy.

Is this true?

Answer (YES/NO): YES